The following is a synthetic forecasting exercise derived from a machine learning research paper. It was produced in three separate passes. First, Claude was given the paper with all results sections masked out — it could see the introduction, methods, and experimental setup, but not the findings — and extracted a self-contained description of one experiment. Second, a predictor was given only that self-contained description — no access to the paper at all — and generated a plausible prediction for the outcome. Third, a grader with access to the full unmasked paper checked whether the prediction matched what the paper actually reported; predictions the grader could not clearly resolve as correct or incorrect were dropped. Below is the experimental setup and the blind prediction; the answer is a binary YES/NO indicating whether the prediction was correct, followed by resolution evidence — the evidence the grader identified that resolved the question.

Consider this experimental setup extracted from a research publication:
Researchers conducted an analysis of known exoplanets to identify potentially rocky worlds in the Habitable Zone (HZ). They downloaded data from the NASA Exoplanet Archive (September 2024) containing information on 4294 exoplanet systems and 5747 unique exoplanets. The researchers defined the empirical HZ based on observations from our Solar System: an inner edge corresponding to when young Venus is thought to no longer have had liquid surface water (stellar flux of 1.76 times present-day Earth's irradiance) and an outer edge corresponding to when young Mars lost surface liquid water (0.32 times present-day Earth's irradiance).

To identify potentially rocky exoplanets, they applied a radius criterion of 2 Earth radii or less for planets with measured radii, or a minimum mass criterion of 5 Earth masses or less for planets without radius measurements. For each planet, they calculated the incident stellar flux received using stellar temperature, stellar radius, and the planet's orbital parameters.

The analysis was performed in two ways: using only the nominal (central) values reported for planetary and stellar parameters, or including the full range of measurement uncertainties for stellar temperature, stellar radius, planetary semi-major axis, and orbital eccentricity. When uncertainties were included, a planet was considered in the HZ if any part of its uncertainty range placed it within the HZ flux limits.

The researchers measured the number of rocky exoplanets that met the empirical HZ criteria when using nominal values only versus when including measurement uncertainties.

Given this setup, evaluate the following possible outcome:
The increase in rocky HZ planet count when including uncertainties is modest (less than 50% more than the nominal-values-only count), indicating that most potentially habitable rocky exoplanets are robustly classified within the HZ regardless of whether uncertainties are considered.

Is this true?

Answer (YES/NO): NO